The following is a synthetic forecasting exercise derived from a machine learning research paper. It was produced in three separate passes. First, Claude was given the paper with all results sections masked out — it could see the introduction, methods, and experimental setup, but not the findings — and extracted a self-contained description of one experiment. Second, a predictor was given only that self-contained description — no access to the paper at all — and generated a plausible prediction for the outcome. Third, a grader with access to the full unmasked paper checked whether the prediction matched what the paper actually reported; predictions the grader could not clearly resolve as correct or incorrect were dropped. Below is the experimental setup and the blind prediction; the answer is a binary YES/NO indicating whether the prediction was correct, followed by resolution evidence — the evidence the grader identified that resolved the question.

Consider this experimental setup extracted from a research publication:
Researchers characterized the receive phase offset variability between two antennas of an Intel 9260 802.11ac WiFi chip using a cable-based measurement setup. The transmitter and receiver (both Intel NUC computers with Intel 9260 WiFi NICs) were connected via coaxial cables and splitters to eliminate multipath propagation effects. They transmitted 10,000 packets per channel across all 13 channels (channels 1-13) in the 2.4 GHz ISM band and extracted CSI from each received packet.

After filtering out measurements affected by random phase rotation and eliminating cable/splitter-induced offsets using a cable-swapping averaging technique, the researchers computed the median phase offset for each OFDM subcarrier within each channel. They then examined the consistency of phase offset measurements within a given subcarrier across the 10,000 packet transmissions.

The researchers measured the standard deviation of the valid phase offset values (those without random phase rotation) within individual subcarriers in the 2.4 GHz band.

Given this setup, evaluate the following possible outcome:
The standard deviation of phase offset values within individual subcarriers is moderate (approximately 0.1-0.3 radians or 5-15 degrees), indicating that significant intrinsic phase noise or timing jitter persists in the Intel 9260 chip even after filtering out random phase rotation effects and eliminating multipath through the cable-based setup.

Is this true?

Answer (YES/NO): NO